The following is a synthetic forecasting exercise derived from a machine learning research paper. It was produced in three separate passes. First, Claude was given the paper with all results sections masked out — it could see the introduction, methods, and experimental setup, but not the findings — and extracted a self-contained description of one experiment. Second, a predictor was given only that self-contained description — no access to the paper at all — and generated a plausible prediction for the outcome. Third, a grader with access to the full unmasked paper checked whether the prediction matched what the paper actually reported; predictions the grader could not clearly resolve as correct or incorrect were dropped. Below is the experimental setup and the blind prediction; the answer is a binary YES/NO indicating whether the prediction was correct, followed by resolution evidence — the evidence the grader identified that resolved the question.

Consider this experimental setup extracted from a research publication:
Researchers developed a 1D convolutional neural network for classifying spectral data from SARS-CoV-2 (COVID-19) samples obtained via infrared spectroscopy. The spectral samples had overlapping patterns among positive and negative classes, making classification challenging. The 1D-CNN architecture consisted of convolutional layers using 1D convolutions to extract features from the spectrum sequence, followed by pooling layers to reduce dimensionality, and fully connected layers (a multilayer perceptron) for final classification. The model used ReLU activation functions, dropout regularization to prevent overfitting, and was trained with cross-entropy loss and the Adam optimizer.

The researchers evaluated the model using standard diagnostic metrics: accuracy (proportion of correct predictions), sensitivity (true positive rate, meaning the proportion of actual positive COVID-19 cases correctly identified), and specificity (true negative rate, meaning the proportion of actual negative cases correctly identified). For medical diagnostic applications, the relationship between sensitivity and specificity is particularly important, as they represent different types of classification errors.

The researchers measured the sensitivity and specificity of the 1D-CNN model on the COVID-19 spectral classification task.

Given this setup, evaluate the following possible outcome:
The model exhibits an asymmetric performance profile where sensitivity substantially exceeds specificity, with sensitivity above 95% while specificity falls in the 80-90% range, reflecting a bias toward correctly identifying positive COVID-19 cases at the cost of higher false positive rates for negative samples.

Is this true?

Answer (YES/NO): NO